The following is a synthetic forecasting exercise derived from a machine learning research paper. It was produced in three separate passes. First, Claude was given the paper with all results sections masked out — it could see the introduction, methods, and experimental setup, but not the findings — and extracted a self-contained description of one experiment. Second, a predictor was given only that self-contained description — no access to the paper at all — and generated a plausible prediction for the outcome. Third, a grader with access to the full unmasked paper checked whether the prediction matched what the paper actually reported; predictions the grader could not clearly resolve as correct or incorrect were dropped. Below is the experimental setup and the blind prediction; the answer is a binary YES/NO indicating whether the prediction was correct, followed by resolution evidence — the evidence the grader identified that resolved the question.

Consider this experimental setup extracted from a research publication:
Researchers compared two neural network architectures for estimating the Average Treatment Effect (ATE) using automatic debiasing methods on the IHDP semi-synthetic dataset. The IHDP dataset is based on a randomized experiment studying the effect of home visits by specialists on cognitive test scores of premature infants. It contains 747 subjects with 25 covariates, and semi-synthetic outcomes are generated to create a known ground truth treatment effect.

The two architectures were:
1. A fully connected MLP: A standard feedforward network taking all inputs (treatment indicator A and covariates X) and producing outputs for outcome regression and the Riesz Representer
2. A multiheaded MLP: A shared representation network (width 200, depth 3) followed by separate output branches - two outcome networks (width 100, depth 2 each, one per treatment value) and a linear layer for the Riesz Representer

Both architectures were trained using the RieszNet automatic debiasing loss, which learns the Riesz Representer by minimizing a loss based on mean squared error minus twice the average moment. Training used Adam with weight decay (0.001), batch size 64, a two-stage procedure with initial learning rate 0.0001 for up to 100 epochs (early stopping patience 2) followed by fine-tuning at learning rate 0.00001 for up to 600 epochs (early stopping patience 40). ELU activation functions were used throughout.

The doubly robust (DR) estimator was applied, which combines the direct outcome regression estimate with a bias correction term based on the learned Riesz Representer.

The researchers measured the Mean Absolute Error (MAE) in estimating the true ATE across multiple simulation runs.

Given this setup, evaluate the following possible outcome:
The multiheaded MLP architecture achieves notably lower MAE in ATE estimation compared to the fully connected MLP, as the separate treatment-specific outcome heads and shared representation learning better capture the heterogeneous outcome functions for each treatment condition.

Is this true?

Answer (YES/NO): NO